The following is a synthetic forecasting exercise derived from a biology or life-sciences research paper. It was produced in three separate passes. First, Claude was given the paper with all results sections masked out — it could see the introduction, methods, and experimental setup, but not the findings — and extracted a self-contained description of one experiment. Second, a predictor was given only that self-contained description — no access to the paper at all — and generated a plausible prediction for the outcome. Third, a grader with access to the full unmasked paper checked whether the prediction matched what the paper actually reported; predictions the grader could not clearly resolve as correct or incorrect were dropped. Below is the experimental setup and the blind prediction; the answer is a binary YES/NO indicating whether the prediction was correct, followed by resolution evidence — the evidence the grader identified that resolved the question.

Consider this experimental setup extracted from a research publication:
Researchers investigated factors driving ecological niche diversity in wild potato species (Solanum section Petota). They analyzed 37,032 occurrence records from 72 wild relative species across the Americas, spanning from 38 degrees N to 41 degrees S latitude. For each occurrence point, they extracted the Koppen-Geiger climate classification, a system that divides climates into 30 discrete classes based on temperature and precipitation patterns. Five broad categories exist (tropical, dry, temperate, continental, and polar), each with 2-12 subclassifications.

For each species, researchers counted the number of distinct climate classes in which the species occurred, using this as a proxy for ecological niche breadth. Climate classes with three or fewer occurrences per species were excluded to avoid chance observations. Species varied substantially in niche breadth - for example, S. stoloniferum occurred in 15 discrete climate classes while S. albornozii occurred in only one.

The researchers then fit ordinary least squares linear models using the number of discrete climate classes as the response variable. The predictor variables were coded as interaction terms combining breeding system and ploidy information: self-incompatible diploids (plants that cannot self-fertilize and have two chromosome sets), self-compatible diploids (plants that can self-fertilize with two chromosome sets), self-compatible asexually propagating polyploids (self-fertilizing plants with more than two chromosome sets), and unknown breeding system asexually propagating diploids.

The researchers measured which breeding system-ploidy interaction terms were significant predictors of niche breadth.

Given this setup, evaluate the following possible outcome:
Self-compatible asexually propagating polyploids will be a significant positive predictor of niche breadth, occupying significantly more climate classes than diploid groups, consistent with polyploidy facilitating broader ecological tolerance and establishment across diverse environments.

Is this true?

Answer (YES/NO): NO